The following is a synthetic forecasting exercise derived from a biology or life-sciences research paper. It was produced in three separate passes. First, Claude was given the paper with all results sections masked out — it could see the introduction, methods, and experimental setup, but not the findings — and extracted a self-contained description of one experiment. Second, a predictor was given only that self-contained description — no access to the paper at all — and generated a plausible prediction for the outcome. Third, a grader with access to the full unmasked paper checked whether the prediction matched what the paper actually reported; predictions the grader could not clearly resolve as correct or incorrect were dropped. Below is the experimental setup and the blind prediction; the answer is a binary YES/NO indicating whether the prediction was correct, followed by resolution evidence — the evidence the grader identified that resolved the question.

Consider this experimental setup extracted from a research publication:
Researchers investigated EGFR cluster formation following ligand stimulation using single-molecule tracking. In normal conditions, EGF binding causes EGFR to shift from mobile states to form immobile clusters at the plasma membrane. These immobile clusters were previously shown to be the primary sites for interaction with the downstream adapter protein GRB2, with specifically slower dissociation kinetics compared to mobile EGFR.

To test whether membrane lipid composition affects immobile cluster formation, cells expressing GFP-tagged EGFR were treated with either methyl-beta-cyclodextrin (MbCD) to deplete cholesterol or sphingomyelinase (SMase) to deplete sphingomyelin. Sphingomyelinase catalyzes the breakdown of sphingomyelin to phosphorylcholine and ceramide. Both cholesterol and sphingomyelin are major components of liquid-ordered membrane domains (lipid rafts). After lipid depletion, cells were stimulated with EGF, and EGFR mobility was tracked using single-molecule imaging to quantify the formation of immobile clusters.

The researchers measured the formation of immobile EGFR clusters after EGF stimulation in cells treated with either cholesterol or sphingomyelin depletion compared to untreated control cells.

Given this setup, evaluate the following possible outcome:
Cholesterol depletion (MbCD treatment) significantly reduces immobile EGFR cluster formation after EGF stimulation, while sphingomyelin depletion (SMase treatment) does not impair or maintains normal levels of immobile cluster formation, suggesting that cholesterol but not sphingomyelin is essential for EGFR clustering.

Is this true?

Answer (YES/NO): NO